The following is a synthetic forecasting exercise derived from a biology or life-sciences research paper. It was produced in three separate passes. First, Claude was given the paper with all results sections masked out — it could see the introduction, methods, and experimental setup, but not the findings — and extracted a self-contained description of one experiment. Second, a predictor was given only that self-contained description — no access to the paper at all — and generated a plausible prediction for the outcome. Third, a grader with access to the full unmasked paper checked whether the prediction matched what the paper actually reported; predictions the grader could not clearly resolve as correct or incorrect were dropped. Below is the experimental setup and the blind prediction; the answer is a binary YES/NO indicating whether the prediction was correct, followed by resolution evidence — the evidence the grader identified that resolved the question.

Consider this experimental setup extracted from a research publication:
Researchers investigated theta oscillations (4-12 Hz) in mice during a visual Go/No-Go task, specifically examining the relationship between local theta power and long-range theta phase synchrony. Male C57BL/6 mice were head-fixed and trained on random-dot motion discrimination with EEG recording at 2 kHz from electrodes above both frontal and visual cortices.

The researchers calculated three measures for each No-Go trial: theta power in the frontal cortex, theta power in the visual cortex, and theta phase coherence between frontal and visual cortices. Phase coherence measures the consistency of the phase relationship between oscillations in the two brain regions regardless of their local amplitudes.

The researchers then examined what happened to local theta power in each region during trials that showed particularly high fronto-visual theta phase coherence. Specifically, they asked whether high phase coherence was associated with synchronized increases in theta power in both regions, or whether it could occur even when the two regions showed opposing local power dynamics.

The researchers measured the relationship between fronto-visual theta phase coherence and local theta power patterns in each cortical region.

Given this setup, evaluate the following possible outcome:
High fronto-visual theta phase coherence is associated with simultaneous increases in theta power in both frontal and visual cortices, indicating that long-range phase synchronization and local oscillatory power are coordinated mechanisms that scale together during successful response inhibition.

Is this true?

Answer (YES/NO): NO